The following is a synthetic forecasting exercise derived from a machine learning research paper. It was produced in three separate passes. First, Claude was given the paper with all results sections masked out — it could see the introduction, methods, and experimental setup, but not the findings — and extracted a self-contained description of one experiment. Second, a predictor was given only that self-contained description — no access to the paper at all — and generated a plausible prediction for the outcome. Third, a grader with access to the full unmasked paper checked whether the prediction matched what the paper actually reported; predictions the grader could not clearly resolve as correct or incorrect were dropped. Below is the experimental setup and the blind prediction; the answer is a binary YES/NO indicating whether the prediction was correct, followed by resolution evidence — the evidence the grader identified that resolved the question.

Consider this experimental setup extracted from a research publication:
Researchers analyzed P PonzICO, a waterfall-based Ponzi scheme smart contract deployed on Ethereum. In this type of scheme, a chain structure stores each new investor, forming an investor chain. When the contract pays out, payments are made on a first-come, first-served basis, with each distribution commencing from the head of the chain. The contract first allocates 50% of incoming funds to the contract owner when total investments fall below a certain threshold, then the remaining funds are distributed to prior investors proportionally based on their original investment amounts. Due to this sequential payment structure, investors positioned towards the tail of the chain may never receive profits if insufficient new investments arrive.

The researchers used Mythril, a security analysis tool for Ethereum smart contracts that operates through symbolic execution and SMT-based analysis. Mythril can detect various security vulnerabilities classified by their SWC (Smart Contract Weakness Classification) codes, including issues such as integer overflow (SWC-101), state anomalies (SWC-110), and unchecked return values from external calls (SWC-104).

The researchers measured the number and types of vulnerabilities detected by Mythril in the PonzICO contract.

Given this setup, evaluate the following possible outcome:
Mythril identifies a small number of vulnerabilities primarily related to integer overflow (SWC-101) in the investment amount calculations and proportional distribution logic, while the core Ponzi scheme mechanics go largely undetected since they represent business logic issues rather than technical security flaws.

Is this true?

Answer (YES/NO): NO